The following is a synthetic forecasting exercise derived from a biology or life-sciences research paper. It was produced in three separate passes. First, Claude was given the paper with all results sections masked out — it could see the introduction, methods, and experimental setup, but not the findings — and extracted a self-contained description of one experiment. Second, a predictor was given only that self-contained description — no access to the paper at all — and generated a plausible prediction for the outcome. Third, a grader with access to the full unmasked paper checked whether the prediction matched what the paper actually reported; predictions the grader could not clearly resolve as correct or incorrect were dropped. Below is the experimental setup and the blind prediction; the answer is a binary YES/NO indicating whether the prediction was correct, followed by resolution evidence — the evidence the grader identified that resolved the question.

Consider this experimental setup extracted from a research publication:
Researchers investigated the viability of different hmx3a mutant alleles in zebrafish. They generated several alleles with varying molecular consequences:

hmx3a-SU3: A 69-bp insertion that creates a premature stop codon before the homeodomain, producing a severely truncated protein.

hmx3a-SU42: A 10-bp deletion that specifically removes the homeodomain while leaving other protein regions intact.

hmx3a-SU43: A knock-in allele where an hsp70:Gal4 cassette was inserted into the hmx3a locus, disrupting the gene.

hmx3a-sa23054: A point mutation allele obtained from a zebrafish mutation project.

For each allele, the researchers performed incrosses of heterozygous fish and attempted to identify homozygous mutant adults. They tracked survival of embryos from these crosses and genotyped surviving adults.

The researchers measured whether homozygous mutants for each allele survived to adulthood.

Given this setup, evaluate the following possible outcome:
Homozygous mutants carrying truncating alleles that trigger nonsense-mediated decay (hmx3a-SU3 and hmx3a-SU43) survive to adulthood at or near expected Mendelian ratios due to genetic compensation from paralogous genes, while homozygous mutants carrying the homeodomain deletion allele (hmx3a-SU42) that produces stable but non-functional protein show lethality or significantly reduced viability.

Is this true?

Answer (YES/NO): NO